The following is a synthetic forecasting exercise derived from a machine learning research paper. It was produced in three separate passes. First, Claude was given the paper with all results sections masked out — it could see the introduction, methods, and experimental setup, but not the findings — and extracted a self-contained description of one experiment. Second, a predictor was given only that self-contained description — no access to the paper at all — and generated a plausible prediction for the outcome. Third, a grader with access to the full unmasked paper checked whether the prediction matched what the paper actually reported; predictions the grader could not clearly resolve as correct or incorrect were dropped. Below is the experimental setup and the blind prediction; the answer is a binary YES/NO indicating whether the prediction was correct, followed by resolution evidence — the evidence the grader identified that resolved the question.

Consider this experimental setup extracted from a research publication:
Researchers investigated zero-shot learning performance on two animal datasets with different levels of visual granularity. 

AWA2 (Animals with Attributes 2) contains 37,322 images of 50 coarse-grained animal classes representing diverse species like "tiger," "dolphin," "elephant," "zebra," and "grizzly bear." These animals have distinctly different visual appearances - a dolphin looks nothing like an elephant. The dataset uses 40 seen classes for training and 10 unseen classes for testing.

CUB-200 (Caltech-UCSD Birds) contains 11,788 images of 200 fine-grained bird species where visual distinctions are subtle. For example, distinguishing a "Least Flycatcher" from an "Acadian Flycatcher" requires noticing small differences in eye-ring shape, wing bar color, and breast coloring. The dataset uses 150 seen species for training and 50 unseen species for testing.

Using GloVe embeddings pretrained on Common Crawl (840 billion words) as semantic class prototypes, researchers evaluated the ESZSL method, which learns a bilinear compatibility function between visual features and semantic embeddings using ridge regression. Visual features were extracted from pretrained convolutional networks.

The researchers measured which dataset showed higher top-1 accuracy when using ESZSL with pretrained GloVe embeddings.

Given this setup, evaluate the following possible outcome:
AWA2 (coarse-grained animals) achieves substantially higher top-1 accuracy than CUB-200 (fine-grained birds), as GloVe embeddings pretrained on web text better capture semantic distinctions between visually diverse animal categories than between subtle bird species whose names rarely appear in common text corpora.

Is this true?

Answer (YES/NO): YES